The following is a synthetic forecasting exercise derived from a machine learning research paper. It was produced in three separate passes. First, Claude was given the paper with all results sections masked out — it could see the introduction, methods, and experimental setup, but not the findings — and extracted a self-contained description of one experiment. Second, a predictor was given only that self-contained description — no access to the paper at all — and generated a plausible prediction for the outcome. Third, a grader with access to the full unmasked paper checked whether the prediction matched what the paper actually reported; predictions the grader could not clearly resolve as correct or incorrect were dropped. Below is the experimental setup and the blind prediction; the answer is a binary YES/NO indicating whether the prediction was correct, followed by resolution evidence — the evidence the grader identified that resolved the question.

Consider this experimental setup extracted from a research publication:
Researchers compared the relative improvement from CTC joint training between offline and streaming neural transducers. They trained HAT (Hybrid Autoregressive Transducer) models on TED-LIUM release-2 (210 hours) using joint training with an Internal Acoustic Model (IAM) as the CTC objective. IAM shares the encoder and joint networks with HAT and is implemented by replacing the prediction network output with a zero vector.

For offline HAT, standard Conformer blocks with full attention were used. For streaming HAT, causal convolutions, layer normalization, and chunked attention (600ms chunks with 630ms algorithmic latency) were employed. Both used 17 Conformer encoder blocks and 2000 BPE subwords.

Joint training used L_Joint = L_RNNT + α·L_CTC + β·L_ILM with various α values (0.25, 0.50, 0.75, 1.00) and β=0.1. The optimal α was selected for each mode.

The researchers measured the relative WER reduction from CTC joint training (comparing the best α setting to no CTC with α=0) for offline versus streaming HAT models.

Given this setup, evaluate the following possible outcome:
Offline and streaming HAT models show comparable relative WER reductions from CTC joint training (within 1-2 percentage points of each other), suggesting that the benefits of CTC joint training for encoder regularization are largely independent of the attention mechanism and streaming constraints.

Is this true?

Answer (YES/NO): YES